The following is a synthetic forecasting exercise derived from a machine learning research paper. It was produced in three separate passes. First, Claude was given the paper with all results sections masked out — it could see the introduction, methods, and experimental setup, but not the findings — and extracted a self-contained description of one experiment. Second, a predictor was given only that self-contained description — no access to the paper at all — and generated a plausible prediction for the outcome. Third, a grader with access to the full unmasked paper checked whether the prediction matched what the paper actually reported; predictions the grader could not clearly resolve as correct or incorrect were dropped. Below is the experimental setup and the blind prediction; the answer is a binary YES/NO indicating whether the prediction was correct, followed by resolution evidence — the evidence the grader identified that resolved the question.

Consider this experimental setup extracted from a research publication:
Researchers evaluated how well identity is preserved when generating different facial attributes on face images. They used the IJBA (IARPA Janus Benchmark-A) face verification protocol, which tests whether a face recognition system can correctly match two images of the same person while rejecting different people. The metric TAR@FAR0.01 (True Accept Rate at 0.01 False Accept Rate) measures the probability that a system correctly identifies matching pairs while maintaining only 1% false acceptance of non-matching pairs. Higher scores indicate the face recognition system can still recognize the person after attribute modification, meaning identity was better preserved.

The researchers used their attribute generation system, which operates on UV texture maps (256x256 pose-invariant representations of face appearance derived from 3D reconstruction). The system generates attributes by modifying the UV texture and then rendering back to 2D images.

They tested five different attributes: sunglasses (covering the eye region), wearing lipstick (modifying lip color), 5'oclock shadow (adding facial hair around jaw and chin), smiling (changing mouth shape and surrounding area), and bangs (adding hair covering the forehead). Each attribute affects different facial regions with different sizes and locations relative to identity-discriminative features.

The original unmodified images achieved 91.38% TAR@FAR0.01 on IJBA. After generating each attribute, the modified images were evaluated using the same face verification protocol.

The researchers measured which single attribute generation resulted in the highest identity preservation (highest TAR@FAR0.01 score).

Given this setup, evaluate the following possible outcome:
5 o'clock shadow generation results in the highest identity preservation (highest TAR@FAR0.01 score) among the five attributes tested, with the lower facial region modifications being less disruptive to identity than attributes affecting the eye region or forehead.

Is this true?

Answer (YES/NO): NO